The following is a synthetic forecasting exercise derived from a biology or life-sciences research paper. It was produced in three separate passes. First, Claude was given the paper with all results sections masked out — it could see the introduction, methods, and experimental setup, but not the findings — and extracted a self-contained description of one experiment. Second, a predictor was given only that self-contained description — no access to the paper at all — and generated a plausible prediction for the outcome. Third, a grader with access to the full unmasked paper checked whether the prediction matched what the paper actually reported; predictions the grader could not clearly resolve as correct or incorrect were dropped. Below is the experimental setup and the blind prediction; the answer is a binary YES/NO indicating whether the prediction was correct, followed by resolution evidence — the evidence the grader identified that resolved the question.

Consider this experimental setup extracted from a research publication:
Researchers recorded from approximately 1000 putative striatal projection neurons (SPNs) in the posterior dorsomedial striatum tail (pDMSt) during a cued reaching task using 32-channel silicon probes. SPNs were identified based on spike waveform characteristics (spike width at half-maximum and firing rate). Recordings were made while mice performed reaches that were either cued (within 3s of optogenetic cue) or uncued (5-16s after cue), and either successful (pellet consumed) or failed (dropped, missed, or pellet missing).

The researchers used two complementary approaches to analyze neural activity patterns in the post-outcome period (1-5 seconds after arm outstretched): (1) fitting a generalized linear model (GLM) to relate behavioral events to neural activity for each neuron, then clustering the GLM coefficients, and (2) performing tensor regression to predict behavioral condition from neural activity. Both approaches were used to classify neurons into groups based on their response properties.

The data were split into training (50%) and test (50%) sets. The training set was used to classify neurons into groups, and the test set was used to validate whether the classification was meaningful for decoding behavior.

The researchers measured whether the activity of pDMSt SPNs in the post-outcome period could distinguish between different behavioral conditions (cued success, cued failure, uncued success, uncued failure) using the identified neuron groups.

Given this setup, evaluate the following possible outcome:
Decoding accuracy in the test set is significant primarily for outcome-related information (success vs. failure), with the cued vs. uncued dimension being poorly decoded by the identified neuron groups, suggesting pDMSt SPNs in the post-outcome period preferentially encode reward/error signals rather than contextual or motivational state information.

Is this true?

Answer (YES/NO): NO